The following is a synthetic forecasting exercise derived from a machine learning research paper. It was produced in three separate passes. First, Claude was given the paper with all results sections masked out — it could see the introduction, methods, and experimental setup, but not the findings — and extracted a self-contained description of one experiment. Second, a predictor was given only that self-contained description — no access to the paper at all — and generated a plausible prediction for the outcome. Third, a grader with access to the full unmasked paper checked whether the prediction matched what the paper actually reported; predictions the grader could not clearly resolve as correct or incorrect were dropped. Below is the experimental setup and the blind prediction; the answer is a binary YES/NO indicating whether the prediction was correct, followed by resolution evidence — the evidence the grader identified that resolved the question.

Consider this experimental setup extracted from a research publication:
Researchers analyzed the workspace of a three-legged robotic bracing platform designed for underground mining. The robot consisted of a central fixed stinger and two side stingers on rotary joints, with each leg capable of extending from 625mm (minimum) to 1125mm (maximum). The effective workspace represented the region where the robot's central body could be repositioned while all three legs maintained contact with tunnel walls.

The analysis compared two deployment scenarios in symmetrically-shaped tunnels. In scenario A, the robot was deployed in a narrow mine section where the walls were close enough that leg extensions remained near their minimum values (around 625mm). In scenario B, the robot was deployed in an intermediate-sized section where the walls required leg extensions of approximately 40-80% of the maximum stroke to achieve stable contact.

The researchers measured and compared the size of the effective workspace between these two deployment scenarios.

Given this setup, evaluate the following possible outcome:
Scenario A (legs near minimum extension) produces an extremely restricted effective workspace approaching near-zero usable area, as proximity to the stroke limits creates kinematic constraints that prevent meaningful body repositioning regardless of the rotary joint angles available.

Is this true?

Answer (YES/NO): YES